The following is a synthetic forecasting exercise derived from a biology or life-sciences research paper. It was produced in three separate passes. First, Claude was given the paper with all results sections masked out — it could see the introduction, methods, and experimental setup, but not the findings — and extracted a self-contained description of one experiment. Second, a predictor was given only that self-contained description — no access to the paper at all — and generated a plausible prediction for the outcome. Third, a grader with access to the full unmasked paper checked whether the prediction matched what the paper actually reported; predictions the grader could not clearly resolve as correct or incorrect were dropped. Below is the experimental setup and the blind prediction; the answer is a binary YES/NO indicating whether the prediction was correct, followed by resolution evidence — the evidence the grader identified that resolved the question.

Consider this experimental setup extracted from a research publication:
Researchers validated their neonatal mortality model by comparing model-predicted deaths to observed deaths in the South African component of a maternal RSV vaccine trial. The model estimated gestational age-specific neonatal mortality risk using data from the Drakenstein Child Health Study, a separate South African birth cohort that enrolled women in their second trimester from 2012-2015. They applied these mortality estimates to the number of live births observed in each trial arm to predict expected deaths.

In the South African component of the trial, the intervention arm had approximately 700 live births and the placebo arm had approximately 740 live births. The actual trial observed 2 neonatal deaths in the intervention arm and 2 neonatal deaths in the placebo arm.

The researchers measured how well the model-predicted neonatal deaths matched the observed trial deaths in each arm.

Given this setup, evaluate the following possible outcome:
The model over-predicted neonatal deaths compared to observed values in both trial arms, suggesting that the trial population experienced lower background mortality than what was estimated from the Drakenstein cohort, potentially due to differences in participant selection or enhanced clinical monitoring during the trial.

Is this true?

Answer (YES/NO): NO